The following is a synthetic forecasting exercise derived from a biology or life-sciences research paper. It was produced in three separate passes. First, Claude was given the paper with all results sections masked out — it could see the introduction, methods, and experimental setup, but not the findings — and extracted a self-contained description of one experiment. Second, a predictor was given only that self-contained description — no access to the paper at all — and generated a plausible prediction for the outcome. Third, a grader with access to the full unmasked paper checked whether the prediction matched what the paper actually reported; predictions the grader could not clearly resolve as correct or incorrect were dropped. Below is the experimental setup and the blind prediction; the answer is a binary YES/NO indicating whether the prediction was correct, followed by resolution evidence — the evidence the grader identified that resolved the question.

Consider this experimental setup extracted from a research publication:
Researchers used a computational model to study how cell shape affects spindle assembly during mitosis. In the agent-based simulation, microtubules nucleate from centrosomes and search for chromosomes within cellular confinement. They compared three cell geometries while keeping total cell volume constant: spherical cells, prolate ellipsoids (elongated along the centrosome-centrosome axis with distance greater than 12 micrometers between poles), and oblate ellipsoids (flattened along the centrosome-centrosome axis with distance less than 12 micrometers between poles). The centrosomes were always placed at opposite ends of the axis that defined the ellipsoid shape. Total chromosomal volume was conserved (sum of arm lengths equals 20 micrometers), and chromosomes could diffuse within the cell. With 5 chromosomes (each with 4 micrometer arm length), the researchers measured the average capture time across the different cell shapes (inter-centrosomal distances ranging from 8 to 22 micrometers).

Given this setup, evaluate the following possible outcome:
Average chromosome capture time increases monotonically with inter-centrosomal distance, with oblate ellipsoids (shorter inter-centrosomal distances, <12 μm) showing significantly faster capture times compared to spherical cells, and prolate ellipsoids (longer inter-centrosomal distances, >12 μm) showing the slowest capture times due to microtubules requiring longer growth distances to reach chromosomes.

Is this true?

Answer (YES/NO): YES